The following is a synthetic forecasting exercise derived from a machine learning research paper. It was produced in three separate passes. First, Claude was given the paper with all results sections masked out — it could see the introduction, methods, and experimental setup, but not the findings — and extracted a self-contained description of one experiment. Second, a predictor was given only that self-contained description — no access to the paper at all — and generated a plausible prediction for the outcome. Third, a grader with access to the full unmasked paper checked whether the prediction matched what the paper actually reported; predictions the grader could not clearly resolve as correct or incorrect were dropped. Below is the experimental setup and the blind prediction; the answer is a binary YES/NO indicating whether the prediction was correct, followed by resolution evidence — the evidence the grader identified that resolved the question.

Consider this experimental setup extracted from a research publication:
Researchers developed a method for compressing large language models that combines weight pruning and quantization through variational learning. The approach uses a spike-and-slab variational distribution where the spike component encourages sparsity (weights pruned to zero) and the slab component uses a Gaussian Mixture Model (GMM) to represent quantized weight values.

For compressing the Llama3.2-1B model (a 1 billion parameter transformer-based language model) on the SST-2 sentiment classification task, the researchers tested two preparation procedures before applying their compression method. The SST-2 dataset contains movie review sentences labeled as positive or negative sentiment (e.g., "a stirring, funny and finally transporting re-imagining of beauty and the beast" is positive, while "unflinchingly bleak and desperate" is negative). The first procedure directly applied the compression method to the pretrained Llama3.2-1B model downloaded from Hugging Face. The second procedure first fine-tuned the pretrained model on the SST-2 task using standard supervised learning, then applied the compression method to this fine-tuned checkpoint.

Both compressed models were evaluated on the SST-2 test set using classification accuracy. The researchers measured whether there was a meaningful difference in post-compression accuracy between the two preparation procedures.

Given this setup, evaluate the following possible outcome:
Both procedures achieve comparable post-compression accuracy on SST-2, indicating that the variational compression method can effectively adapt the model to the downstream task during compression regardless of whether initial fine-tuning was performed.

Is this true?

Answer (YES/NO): NO